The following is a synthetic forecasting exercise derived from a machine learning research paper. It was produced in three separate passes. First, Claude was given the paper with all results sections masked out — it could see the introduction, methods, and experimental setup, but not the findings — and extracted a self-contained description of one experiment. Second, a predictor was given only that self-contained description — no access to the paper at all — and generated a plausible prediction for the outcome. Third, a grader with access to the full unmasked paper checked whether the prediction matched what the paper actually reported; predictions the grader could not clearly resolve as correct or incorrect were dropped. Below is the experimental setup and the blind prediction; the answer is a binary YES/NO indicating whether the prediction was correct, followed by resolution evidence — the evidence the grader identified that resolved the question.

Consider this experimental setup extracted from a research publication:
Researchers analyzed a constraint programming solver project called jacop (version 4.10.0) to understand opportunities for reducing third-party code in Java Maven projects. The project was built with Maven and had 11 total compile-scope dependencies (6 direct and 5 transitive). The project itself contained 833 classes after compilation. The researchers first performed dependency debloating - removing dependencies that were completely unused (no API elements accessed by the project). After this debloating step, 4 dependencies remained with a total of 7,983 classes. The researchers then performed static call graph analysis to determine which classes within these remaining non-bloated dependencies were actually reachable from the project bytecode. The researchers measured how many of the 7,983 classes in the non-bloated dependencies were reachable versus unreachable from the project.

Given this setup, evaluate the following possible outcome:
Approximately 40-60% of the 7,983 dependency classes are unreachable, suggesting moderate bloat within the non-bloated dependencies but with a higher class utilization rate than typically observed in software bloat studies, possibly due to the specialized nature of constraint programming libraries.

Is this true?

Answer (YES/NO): NO